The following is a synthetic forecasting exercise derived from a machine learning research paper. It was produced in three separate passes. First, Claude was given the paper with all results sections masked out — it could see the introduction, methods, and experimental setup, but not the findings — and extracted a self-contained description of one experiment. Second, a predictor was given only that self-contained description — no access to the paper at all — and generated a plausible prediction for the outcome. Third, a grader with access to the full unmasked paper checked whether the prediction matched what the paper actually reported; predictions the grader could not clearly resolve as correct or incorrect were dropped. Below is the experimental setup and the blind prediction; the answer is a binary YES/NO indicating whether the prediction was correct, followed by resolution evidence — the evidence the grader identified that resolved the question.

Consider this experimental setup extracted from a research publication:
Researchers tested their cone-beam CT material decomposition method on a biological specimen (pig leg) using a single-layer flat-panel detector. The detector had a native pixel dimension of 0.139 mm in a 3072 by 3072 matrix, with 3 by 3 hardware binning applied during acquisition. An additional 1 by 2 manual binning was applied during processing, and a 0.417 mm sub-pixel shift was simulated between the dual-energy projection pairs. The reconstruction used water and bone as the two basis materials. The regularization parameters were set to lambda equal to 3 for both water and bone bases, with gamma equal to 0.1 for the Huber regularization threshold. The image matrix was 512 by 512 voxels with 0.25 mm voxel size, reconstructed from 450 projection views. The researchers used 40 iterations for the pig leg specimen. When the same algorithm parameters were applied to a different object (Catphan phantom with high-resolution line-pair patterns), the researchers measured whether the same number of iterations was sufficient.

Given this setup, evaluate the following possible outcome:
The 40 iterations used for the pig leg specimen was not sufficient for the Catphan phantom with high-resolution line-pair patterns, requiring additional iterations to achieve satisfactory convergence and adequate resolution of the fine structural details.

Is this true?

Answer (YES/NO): YES